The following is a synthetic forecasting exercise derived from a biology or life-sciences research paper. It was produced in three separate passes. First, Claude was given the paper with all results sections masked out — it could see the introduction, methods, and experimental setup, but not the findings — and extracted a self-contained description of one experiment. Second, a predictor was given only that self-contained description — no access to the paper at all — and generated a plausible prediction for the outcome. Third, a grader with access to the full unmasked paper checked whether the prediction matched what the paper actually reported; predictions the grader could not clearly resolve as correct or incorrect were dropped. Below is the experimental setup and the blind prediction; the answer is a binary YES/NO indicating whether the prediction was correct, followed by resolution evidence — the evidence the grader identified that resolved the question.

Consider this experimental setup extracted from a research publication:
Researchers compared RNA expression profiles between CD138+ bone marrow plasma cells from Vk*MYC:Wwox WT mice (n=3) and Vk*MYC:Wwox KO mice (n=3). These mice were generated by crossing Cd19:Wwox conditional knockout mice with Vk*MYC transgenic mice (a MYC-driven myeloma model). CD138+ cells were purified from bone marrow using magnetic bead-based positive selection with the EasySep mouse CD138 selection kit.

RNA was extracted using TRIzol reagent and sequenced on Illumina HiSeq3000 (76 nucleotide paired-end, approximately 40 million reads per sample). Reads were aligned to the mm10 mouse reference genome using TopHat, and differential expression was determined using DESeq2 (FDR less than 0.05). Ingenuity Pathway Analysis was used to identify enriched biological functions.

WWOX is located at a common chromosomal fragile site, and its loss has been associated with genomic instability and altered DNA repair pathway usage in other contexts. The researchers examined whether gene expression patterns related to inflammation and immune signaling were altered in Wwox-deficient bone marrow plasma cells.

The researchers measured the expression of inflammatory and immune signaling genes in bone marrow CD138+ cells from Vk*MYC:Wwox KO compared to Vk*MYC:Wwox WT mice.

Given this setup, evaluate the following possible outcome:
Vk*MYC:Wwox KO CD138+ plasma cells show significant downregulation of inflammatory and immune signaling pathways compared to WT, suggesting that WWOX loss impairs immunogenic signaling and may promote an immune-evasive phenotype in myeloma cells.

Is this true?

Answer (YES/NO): NO